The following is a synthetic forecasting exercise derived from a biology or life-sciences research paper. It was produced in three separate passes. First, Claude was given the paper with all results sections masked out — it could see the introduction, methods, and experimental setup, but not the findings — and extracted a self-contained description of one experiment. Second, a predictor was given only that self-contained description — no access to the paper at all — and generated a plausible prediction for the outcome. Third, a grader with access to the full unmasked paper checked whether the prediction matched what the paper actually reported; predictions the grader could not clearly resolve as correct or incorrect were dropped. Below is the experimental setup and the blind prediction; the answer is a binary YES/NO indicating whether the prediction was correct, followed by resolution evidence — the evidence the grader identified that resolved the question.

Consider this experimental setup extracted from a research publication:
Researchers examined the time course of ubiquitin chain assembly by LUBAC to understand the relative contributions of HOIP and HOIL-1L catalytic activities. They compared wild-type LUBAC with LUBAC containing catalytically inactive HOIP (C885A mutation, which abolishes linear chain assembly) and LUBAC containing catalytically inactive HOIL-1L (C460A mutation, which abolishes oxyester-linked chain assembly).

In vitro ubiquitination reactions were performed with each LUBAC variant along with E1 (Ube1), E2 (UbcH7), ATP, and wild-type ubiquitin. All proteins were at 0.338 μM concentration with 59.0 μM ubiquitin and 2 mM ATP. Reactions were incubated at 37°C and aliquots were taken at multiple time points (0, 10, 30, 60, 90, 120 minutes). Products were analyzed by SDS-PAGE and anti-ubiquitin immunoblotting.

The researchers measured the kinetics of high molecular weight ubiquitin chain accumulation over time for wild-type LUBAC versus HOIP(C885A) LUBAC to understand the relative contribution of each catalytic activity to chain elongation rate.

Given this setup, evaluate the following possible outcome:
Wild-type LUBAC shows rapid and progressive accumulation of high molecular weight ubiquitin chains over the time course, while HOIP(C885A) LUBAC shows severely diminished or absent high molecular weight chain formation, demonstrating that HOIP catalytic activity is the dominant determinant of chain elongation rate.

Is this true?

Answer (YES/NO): YES